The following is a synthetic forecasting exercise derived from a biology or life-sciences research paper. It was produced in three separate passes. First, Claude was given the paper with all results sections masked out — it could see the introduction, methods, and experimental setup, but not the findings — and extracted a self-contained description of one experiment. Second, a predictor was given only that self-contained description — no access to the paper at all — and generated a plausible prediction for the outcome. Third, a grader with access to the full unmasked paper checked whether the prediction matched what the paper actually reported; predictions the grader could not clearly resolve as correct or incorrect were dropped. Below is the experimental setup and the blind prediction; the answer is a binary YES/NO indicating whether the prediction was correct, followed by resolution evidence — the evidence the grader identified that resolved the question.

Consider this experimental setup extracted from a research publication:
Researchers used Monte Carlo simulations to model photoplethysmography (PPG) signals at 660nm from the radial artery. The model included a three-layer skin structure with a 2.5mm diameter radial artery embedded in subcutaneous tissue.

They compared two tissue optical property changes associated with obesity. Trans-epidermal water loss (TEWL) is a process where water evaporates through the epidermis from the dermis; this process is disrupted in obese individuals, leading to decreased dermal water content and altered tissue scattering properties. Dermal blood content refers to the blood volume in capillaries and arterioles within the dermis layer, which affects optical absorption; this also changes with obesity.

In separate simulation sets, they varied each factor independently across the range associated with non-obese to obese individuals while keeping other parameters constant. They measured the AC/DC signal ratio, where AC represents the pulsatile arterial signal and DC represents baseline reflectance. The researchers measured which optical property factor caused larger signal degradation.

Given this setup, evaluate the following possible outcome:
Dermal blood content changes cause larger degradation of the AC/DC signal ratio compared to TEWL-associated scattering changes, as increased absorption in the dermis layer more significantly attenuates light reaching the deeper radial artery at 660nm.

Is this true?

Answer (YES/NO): YES